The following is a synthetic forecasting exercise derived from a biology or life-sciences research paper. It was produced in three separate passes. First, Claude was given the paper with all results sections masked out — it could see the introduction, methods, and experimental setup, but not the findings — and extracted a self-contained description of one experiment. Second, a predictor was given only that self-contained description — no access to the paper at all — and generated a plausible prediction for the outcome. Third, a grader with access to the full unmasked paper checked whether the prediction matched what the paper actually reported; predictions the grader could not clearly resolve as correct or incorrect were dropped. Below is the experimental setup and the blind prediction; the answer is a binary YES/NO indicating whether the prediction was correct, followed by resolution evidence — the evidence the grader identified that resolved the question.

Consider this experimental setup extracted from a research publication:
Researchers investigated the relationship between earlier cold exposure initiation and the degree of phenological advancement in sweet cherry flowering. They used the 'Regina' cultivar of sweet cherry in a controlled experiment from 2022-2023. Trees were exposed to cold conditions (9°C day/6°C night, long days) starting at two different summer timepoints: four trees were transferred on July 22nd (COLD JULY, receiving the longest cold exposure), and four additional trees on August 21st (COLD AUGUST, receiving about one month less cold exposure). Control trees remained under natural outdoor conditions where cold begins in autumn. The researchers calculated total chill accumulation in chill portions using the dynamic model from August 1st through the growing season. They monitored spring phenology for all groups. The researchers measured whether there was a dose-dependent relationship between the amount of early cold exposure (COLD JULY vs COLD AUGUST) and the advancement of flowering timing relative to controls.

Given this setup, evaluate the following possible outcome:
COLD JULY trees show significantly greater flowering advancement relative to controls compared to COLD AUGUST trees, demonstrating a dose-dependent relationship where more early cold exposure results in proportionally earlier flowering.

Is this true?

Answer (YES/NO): YES